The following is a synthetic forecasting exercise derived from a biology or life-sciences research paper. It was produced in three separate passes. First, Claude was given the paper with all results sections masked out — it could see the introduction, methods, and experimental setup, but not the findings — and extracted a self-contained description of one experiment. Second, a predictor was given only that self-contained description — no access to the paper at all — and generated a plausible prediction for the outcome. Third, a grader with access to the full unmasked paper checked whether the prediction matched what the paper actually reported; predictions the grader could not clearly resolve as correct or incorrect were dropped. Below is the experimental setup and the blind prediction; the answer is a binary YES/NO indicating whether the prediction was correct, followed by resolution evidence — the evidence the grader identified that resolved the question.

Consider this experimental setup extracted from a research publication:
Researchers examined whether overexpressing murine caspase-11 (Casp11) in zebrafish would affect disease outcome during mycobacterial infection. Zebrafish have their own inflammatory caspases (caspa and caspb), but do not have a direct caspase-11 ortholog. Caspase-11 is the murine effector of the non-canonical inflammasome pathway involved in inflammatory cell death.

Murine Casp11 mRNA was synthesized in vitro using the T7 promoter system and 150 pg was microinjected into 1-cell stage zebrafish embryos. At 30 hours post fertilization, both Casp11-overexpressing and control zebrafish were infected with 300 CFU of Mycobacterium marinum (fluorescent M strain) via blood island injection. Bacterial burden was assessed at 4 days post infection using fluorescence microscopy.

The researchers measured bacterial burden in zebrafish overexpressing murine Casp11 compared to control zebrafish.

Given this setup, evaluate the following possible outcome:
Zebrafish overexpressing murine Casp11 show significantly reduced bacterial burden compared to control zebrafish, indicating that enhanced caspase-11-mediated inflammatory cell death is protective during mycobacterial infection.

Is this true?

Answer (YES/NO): NO